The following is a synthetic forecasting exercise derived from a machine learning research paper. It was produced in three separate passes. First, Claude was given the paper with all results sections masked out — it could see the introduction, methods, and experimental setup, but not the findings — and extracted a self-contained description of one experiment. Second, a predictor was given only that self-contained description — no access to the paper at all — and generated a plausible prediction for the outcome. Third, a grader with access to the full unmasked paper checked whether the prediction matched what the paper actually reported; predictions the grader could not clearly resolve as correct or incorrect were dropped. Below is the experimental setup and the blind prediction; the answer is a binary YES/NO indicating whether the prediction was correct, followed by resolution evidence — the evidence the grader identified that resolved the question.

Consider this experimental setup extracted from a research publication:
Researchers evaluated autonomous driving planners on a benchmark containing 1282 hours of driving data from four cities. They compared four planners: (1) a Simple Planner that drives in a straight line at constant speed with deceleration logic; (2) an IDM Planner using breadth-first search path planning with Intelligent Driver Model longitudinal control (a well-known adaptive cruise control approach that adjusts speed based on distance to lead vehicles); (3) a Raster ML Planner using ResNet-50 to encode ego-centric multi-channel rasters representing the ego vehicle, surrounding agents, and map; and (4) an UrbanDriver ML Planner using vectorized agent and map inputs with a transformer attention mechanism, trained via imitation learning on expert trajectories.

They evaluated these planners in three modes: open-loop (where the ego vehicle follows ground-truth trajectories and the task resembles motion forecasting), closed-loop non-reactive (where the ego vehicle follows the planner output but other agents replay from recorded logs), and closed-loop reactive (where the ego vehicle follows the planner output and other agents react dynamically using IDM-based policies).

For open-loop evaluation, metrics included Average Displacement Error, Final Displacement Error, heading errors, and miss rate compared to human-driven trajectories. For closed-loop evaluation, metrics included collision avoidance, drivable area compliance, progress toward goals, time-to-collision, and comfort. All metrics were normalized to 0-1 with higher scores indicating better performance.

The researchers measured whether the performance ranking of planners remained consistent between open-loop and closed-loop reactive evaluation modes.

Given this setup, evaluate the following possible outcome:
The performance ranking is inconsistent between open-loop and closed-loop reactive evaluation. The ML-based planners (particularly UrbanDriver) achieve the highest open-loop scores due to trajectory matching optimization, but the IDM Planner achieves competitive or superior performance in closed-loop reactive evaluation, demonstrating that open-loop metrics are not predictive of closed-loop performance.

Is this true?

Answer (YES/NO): YES